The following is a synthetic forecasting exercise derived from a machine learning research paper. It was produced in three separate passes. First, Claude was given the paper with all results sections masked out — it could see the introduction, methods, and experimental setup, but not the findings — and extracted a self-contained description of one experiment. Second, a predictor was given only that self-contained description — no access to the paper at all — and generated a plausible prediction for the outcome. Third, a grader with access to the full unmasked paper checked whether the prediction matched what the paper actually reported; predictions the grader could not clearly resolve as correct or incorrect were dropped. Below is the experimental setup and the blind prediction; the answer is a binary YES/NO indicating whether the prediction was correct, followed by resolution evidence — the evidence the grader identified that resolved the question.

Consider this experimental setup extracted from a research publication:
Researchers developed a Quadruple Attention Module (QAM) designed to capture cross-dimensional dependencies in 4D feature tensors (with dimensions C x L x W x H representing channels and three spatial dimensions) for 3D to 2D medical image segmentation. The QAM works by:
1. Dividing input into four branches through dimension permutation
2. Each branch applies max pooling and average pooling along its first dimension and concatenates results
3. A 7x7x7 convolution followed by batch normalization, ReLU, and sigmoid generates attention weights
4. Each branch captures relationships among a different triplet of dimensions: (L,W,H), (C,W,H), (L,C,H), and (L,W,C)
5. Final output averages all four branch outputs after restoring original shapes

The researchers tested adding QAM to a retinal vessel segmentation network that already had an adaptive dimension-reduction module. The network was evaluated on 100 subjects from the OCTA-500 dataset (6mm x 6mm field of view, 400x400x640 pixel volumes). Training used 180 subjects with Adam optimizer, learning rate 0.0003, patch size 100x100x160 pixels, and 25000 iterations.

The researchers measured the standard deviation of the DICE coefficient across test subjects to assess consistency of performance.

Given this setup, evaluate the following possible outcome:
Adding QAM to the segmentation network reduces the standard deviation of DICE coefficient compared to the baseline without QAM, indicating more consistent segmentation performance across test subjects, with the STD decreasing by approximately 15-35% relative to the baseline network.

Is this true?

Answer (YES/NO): NO